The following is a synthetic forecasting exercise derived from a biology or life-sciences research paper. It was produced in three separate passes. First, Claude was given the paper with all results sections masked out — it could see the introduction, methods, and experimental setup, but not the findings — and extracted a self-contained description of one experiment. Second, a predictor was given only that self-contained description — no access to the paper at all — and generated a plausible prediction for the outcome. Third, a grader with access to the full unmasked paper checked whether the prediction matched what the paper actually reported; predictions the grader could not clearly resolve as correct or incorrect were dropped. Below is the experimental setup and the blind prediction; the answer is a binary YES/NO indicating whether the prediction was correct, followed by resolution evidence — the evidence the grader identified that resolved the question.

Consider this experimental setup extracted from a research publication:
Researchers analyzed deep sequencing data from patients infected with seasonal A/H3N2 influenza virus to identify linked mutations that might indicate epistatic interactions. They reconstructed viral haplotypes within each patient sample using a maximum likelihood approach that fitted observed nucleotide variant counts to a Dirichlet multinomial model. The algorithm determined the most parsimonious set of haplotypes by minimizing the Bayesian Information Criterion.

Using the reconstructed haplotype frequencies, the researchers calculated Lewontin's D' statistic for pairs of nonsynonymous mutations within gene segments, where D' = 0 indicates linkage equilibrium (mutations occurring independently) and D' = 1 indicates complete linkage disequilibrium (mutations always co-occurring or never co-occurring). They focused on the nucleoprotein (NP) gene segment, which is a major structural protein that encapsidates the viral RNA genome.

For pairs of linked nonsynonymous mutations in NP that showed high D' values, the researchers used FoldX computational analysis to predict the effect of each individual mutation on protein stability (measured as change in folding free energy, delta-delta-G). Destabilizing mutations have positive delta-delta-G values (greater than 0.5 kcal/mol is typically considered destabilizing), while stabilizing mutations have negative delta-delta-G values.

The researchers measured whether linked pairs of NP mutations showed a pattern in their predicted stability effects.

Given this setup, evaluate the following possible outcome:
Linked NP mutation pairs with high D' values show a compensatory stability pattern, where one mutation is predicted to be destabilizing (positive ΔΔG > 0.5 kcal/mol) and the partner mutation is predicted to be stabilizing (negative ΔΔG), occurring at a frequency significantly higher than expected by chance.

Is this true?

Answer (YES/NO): NO